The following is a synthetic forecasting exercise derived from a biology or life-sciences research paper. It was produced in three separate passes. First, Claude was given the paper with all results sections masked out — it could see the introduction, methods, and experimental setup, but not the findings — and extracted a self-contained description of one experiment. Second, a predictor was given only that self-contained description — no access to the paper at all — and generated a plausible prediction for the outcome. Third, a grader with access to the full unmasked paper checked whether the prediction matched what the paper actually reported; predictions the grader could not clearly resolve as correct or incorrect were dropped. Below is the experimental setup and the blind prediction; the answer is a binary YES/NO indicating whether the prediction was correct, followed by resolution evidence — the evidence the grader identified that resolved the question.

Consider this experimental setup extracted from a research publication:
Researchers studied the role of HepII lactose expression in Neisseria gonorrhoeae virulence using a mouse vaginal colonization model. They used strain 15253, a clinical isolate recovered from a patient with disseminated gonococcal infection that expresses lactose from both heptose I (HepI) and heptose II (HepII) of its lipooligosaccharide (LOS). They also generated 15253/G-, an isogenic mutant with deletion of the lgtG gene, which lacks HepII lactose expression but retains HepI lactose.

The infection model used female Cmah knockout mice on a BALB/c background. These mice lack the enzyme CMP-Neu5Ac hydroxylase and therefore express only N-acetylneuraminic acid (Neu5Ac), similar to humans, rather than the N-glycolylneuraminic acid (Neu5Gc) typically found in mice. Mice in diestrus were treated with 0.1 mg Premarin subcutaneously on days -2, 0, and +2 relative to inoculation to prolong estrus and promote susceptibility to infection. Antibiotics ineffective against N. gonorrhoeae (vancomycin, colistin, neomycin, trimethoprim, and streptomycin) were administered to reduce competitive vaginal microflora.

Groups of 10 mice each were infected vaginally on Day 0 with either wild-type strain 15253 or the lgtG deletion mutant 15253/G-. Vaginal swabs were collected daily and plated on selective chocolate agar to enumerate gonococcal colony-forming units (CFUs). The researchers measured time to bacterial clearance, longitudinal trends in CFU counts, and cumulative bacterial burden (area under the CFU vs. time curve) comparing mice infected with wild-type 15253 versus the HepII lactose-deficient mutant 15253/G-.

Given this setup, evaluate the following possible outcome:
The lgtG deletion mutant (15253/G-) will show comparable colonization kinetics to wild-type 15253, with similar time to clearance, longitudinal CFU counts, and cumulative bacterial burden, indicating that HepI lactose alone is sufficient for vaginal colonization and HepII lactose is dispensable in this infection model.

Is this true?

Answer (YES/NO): NO